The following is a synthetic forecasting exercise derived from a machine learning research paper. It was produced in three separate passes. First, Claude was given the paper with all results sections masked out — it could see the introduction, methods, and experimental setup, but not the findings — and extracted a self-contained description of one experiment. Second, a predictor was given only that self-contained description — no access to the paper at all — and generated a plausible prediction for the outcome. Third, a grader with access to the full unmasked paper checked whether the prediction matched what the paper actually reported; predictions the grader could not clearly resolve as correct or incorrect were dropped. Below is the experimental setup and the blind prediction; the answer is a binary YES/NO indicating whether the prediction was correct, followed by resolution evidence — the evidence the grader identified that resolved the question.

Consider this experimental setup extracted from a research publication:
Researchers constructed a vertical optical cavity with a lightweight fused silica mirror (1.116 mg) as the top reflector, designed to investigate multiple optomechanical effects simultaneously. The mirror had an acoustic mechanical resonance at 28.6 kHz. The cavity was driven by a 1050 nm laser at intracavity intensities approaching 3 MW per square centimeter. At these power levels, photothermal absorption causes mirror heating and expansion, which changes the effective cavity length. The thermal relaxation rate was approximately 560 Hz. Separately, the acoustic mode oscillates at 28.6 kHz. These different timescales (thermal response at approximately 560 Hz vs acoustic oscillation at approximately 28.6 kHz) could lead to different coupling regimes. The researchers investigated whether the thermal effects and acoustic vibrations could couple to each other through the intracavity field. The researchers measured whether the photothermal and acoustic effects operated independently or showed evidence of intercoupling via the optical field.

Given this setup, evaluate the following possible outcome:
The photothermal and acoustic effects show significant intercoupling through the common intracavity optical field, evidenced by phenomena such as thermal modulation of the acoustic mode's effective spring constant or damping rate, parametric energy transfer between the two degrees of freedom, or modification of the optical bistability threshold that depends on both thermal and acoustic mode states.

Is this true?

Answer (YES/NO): YES